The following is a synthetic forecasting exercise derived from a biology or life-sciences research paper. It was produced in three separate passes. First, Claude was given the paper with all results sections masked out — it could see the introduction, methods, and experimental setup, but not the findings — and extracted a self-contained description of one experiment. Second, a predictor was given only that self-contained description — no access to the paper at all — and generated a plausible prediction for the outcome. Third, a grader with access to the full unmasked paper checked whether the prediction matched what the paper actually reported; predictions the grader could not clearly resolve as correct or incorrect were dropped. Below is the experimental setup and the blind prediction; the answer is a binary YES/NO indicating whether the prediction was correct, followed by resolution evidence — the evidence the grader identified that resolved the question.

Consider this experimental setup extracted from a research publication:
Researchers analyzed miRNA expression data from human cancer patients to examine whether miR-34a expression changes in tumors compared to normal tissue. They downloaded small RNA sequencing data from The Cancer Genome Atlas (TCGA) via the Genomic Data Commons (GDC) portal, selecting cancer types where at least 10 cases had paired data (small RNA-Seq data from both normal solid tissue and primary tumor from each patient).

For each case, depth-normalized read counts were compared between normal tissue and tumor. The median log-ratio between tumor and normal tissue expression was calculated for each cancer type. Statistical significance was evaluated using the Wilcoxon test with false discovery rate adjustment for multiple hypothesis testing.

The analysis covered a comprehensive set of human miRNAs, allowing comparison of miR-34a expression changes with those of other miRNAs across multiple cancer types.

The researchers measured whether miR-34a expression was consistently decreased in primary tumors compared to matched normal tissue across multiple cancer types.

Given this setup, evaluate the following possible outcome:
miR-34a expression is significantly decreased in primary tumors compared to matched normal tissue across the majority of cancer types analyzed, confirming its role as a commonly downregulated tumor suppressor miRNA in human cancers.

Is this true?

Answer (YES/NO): NO